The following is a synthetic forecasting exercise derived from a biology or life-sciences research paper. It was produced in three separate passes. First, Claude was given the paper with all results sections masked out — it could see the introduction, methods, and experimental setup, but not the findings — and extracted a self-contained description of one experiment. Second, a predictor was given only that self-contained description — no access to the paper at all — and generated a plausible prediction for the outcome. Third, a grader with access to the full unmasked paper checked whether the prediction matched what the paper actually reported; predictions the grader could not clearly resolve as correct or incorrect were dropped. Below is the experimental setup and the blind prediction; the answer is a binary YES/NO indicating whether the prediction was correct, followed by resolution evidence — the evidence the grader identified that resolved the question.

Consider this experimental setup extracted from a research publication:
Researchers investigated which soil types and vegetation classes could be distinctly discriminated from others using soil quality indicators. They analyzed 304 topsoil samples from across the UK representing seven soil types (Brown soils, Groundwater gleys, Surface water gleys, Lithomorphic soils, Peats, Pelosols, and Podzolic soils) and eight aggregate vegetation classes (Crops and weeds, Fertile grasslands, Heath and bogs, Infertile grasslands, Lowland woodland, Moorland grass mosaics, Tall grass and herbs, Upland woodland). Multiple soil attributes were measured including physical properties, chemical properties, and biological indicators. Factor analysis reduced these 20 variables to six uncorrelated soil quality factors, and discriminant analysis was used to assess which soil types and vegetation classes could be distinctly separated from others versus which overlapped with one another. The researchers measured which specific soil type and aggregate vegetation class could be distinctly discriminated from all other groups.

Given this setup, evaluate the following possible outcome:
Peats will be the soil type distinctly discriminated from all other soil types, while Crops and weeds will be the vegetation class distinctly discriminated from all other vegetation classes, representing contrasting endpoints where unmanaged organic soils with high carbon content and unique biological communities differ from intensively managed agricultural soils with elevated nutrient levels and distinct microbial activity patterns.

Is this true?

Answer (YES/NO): NO